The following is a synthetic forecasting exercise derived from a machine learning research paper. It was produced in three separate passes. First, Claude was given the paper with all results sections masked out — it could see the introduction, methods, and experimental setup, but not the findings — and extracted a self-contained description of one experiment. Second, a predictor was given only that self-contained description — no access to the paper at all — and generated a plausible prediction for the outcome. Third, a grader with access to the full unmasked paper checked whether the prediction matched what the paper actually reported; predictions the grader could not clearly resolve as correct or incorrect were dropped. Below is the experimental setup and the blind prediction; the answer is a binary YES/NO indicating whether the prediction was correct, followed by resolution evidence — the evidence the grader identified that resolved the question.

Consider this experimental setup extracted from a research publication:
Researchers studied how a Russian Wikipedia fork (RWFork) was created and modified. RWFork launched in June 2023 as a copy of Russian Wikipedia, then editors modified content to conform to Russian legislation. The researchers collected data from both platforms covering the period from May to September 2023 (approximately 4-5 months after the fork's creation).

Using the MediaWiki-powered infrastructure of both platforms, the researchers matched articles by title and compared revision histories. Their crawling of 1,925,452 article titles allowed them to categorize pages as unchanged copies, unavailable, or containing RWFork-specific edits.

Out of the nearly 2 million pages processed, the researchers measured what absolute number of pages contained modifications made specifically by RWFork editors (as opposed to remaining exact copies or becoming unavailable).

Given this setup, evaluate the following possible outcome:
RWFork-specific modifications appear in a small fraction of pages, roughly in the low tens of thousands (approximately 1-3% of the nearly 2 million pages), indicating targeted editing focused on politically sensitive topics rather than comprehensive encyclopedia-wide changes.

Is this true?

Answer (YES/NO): YES